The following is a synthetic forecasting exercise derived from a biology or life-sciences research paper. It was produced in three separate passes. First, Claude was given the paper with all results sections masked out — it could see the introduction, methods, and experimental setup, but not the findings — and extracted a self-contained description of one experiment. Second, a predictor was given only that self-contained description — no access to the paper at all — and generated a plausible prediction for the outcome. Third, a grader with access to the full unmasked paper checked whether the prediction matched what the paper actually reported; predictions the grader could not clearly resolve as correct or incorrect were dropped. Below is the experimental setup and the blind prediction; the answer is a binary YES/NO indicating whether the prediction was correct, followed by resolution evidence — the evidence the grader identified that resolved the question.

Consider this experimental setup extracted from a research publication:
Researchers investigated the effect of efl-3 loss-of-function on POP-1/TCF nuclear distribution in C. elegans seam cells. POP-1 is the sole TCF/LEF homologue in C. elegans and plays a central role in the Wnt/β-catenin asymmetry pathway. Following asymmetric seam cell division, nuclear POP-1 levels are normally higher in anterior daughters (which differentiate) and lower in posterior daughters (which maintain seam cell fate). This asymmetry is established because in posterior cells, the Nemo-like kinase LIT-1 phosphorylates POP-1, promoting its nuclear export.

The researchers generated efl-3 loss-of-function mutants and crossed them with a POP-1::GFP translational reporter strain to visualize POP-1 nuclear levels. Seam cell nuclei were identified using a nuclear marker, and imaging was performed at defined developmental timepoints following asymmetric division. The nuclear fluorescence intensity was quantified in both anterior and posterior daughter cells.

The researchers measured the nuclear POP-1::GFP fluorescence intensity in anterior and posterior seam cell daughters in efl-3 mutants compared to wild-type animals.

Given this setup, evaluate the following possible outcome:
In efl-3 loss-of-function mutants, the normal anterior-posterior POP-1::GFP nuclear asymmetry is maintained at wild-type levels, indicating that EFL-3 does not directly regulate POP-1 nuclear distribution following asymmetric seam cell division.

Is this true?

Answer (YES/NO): NO